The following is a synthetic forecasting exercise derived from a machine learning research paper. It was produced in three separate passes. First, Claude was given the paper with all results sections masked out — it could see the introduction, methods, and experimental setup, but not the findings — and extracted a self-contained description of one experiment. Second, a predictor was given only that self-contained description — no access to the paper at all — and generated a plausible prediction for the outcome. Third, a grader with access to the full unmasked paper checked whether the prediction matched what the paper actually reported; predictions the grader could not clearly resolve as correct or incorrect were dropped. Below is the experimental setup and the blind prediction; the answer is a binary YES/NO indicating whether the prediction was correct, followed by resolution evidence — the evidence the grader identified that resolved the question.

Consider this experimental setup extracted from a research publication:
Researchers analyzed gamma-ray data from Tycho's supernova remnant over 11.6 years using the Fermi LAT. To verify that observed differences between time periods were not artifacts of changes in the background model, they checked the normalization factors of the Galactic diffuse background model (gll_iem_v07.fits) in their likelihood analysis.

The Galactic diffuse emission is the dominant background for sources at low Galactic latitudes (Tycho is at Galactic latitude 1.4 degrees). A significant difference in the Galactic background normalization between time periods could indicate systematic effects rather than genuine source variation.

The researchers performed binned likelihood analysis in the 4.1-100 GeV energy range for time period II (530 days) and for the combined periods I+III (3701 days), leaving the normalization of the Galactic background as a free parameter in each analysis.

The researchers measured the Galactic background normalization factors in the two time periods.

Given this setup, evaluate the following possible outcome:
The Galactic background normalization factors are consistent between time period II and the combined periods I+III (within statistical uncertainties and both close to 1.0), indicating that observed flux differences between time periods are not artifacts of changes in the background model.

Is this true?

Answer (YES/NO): YES